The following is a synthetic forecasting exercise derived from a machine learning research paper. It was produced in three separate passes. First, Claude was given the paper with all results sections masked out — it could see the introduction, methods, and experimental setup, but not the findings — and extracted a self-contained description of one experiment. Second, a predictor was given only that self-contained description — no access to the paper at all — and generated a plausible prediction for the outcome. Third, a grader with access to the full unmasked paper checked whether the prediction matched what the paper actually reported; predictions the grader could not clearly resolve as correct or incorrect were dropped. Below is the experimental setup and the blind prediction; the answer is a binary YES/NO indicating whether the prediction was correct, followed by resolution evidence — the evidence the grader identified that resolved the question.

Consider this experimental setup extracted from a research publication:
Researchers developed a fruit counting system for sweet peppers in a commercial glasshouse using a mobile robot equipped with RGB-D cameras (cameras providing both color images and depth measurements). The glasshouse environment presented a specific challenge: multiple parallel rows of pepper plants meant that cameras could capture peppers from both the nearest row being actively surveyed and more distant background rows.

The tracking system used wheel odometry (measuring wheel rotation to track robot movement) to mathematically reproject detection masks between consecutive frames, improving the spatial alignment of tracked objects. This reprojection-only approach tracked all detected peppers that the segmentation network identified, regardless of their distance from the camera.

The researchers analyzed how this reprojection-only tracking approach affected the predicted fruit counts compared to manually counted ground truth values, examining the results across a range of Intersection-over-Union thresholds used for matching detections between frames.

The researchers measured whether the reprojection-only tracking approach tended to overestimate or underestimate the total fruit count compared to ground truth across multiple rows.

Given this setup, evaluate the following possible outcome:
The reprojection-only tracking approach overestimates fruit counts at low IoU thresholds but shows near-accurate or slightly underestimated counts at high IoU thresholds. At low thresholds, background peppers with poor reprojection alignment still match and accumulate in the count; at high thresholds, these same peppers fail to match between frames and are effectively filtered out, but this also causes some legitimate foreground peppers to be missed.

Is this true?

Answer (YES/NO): NO